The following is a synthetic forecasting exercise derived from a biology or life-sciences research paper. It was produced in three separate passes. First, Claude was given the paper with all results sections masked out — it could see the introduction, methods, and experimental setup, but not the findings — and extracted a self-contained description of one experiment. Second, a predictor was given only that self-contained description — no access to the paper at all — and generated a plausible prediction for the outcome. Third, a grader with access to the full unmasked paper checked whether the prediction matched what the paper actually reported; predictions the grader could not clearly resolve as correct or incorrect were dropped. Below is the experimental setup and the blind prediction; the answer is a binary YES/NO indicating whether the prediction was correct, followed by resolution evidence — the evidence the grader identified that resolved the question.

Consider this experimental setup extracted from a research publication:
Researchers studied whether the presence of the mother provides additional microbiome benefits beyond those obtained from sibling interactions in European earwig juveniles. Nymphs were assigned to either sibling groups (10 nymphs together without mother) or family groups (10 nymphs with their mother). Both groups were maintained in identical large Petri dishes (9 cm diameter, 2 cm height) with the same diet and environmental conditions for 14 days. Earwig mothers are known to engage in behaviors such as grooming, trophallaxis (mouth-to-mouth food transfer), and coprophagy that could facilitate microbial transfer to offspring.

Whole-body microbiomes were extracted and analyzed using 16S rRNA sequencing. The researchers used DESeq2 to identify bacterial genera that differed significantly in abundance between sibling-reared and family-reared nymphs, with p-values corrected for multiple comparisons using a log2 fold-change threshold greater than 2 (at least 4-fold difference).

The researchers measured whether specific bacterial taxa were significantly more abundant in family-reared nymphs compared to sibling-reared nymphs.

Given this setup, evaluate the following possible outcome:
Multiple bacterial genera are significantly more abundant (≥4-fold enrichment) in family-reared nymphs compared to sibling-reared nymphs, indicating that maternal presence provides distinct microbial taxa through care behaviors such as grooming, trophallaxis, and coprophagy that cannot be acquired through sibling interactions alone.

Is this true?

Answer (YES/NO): YES